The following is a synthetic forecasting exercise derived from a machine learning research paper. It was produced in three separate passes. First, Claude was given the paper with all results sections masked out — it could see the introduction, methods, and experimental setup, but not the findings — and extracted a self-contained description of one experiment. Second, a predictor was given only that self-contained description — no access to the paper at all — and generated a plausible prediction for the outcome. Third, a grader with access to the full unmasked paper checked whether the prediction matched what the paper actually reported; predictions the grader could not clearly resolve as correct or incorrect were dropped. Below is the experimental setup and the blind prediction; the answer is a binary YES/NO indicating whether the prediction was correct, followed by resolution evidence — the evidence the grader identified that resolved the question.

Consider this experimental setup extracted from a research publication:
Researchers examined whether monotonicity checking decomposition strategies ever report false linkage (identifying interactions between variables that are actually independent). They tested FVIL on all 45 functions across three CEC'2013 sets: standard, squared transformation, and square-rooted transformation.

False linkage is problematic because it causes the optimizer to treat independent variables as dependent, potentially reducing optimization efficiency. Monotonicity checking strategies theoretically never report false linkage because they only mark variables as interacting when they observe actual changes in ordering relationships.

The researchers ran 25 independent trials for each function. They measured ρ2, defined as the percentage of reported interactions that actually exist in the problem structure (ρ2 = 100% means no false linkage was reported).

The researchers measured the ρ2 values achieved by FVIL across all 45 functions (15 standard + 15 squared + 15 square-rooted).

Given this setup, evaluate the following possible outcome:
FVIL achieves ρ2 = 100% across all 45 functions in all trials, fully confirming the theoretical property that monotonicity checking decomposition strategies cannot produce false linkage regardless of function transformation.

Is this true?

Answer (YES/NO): YES